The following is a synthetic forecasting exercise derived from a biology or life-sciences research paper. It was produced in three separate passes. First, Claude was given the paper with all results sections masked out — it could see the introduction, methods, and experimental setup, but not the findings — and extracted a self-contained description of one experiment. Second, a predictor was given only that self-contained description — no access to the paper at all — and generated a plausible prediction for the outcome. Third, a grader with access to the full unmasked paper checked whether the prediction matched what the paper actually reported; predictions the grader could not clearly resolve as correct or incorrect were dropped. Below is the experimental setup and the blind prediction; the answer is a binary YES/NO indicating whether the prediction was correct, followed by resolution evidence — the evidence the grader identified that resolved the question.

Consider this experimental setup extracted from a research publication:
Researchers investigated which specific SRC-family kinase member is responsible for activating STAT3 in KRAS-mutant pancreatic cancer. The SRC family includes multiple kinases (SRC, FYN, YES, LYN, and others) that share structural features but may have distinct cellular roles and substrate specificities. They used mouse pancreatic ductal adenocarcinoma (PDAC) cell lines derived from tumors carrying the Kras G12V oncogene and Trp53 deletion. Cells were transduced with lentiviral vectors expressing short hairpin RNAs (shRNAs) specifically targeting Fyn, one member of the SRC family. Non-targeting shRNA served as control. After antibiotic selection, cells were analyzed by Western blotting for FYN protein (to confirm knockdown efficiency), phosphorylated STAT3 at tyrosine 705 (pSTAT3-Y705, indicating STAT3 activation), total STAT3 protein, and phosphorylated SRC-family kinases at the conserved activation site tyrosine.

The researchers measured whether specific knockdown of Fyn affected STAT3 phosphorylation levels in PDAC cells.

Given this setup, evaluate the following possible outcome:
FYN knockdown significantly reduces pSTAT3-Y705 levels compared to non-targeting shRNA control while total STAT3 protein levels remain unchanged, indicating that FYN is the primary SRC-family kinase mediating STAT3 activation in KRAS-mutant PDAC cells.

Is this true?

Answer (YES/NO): YES